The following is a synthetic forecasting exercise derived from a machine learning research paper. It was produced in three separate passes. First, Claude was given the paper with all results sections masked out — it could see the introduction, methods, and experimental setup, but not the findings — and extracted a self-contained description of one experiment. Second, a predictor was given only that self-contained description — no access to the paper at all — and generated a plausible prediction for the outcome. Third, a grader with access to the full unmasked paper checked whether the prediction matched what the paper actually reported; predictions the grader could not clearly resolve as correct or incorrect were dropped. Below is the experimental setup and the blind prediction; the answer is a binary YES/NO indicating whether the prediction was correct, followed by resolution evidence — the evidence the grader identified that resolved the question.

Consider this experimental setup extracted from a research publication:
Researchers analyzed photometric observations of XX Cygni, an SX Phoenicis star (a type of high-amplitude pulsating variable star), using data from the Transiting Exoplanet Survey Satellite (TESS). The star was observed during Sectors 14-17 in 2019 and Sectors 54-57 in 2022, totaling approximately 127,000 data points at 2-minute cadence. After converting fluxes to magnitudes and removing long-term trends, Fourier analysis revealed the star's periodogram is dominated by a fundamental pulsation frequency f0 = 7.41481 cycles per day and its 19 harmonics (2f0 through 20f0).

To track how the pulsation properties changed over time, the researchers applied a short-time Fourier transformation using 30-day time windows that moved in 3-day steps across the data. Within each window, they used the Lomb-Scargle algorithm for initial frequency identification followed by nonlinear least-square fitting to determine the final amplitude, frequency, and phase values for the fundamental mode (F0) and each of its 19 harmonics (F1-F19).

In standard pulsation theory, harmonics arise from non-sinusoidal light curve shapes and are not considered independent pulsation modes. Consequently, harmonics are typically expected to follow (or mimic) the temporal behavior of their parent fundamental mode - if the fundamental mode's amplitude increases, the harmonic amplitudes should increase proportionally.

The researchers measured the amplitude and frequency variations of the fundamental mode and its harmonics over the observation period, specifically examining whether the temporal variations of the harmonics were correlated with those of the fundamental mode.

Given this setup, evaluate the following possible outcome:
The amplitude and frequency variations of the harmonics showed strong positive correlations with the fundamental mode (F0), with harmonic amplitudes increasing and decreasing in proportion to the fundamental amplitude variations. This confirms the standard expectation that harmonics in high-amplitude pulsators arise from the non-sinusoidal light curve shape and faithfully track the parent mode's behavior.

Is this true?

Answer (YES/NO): NO